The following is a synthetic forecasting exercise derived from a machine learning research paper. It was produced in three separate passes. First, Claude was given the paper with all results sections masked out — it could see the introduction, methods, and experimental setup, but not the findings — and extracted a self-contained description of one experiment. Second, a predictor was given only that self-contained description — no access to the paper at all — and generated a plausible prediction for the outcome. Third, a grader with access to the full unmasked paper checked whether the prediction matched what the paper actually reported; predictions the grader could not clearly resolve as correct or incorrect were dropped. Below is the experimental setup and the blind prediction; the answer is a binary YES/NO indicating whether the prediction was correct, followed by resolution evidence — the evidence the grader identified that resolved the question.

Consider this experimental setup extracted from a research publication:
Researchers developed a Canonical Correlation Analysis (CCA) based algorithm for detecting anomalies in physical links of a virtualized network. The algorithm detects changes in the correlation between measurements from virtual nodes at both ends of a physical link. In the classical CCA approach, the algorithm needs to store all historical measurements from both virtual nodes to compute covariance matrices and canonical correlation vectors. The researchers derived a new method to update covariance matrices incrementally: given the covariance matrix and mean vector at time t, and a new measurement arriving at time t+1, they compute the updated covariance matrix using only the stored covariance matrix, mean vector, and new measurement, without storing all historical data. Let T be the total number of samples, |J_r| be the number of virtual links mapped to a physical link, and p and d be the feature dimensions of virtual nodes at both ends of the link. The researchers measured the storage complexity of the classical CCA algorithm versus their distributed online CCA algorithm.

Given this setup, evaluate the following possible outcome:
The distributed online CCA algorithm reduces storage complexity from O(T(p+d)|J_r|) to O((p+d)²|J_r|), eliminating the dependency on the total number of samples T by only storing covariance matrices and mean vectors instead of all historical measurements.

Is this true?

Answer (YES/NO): NO